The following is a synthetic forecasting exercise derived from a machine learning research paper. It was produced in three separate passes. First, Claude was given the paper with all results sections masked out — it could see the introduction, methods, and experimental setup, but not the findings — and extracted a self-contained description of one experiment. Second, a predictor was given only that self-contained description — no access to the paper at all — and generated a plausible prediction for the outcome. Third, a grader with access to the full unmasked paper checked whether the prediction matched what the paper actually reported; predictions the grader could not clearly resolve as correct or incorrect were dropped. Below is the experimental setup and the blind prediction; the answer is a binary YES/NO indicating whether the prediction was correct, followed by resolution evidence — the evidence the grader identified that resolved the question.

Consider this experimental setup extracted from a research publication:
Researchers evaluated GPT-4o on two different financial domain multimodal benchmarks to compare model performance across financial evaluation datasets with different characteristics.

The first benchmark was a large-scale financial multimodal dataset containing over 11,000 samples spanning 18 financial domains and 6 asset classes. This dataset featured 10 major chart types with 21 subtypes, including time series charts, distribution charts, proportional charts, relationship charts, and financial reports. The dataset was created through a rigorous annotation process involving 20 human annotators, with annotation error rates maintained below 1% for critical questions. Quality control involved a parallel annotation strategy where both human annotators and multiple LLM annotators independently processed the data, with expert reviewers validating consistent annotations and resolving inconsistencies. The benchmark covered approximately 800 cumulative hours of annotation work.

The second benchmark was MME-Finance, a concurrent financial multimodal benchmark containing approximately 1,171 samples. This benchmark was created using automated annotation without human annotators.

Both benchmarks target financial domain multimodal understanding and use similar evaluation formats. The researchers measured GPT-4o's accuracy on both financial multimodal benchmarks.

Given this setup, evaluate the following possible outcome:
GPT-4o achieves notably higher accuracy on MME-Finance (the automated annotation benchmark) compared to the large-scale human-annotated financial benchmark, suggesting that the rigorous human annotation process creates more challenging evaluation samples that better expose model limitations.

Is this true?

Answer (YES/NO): YES